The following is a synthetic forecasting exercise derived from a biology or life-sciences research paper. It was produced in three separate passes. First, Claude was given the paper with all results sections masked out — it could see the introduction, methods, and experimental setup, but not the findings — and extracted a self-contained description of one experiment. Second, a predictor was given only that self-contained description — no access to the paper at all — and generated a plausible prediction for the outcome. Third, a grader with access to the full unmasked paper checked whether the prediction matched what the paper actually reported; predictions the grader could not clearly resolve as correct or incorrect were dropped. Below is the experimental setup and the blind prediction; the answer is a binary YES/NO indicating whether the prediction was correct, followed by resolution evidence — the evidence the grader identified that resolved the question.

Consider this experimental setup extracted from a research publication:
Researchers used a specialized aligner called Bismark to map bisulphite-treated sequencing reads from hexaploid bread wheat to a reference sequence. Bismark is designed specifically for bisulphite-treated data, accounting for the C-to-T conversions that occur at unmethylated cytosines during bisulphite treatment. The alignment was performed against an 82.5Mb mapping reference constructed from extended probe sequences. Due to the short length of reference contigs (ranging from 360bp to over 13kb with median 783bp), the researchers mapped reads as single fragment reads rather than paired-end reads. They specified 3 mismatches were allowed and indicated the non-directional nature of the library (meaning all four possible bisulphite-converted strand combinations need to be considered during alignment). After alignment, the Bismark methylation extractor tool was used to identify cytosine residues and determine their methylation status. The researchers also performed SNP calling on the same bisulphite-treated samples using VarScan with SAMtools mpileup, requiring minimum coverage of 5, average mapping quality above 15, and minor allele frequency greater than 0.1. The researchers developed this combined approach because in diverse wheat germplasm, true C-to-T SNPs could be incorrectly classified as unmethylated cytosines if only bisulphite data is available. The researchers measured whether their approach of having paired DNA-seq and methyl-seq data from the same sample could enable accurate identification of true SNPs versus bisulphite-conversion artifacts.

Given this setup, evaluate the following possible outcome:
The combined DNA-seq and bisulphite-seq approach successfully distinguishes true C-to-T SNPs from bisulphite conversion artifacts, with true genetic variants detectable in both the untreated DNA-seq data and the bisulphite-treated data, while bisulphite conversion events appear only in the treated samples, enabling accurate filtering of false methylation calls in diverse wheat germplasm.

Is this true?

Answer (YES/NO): YES